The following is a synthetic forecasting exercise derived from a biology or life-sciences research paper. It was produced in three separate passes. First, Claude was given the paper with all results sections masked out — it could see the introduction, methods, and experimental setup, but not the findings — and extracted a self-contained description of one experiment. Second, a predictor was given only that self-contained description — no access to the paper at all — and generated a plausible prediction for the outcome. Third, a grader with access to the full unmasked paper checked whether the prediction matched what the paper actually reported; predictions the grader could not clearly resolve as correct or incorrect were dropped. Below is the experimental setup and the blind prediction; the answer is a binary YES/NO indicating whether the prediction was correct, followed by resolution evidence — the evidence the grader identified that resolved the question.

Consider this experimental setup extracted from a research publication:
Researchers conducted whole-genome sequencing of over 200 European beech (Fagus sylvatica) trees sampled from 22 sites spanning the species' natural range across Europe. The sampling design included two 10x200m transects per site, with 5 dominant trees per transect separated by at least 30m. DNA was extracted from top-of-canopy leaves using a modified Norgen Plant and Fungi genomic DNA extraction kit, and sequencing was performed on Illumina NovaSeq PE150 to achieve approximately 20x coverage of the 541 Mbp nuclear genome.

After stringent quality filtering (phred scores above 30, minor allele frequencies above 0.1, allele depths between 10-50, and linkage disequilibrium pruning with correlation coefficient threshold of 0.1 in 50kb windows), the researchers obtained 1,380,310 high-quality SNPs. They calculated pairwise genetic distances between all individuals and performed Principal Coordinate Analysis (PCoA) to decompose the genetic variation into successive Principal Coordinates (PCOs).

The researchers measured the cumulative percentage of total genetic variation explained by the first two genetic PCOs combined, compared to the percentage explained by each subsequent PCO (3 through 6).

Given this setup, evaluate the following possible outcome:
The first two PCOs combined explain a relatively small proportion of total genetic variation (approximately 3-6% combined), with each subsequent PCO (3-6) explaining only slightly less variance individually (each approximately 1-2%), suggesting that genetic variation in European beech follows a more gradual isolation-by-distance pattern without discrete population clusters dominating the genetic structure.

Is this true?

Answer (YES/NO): NO